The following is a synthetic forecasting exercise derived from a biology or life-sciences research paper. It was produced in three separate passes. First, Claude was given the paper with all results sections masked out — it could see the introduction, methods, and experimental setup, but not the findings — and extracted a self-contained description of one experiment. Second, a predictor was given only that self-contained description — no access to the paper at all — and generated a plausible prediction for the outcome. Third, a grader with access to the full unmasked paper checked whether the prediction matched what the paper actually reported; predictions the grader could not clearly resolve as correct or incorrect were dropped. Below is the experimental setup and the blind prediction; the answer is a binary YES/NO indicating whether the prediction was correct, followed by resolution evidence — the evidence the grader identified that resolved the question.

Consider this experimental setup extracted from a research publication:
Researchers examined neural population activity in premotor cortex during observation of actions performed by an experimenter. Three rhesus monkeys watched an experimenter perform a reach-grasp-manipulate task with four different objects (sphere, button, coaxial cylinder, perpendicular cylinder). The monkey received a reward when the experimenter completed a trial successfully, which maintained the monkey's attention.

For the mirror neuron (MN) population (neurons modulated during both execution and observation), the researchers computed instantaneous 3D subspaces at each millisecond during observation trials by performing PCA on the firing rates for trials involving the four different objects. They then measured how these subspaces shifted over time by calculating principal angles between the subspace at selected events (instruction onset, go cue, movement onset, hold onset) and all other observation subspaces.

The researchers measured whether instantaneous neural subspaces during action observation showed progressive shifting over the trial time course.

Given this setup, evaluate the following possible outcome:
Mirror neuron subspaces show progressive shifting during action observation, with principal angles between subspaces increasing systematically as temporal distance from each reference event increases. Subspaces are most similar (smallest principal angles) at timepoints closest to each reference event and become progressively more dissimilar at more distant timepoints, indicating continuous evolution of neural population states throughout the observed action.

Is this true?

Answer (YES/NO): YES